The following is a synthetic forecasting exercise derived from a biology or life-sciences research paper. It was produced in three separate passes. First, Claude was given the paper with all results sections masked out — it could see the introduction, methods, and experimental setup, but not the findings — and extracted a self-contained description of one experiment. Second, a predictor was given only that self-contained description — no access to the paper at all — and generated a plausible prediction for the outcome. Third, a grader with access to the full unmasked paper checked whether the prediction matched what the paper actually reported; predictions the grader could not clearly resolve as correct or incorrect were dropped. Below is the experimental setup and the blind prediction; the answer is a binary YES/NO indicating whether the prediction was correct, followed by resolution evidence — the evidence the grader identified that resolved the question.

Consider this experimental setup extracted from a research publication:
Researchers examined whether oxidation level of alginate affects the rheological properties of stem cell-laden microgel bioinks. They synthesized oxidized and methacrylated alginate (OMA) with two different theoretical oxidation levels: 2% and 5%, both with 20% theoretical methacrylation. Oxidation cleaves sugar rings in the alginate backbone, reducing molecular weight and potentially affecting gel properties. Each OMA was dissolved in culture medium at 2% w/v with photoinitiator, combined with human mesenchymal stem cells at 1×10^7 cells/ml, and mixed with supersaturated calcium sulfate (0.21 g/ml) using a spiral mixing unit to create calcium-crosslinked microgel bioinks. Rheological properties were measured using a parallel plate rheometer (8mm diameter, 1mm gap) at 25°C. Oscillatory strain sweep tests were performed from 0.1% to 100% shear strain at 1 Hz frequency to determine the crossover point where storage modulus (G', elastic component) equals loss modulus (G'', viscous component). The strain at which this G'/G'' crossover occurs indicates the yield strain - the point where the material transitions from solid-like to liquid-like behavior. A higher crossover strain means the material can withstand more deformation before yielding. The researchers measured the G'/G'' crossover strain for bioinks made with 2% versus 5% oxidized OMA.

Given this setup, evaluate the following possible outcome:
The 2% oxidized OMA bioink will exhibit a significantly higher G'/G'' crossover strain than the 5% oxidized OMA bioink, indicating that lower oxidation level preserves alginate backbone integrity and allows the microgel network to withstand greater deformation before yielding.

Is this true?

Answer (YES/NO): NO